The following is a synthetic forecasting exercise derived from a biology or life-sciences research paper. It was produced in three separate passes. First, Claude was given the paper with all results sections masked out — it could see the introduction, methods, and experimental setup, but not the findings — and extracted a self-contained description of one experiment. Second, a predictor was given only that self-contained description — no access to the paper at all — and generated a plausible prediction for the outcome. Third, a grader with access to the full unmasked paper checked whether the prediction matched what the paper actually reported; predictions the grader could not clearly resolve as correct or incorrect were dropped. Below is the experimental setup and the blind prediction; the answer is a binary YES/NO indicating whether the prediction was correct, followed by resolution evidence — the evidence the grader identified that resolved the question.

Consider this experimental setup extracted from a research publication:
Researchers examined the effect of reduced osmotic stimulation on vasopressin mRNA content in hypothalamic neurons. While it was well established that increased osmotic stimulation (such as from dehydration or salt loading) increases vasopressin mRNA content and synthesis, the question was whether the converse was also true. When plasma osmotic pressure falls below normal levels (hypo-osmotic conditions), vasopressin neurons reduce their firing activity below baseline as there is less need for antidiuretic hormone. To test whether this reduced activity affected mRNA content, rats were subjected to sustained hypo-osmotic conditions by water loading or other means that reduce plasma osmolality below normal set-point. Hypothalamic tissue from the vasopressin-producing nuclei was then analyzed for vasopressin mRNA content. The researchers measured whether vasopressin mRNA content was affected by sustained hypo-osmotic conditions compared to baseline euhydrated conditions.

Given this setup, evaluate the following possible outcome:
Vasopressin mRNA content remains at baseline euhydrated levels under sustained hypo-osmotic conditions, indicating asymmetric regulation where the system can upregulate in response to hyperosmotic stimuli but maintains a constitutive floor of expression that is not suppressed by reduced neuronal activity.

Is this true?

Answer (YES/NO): NO